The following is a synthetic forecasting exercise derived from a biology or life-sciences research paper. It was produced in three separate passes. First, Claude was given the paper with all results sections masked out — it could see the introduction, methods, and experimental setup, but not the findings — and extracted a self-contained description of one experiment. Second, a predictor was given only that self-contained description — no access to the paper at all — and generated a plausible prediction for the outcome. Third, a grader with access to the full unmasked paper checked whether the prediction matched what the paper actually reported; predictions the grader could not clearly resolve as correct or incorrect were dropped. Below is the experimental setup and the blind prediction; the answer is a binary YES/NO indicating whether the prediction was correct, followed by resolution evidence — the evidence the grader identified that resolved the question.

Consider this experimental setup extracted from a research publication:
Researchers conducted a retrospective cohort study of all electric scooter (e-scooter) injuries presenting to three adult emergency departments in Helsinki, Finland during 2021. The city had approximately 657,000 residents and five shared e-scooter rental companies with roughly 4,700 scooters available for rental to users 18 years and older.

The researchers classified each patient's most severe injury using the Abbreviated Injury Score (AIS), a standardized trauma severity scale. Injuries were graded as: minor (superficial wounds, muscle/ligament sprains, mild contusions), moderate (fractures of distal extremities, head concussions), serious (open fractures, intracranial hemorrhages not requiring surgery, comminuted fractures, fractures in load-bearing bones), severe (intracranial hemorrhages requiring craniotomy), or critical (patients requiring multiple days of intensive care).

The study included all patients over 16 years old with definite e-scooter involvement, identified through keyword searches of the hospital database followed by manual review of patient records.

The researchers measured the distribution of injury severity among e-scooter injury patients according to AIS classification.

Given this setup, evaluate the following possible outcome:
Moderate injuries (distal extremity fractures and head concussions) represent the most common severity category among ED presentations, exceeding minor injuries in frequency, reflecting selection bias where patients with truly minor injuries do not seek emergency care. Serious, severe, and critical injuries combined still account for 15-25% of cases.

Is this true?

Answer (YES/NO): NO